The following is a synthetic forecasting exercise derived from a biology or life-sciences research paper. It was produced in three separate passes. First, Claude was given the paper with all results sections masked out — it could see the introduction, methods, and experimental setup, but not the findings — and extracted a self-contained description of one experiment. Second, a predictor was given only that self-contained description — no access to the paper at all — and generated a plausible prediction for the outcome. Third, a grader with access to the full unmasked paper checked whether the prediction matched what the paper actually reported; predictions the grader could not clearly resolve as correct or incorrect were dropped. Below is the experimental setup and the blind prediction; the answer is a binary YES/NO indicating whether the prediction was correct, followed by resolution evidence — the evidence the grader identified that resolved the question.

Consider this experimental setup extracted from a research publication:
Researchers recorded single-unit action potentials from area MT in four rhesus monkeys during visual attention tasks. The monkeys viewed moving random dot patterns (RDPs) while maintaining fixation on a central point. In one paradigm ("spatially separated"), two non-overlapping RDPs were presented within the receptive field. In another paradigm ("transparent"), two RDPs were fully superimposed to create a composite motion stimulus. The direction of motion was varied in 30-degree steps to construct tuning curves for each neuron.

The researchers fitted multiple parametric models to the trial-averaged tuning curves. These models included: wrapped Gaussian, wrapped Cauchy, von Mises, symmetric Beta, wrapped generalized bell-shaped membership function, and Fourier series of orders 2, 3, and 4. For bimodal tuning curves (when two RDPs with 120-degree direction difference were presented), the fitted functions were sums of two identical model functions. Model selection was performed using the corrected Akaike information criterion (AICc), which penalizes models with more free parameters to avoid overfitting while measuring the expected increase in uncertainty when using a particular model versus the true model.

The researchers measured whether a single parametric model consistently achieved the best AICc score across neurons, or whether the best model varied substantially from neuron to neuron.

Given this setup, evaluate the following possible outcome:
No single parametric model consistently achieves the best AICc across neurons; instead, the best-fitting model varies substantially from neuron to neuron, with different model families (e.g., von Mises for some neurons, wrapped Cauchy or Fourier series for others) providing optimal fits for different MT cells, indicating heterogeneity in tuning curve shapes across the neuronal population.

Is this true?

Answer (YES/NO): YES